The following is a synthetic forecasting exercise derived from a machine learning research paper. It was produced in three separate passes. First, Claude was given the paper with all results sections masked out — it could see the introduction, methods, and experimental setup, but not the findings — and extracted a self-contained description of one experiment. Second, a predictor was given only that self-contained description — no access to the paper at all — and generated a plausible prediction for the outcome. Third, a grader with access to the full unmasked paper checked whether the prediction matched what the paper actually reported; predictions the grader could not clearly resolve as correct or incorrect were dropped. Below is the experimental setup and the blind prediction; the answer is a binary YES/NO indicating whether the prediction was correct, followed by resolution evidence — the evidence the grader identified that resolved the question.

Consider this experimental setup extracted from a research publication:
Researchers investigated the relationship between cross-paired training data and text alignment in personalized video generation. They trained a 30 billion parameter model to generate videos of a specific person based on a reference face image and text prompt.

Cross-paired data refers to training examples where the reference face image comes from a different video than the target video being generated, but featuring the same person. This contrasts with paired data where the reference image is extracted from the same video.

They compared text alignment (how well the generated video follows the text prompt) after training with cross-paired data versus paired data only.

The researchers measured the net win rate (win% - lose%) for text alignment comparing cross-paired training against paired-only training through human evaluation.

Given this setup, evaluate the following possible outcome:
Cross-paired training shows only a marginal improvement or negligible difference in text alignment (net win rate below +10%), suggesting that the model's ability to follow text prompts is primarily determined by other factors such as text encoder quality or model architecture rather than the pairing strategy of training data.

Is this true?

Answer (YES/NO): NO